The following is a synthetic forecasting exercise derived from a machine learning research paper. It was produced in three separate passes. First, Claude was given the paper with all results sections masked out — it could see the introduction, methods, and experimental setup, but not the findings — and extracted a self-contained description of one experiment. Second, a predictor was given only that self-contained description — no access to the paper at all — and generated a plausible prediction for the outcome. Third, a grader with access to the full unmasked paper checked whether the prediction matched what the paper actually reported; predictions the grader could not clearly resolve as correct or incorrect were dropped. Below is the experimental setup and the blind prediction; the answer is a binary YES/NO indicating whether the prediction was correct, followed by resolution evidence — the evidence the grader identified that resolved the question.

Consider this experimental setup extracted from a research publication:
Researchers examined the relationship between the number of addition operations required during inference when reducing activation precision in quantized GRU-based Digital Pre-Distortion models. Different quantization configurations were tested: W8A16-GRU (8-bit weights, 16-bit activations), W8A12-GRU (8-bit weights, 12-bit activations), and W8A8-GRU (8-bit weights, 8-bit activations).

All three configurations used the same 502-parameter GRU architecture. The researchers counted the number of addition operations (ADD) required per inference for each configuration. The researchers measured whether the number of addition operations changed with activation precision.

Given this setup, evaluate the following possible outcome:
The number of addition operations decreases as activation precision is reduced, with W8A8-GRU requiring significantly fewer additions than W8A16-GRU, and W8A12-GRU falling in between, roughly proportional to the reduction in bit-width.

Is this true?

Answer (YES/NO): NO